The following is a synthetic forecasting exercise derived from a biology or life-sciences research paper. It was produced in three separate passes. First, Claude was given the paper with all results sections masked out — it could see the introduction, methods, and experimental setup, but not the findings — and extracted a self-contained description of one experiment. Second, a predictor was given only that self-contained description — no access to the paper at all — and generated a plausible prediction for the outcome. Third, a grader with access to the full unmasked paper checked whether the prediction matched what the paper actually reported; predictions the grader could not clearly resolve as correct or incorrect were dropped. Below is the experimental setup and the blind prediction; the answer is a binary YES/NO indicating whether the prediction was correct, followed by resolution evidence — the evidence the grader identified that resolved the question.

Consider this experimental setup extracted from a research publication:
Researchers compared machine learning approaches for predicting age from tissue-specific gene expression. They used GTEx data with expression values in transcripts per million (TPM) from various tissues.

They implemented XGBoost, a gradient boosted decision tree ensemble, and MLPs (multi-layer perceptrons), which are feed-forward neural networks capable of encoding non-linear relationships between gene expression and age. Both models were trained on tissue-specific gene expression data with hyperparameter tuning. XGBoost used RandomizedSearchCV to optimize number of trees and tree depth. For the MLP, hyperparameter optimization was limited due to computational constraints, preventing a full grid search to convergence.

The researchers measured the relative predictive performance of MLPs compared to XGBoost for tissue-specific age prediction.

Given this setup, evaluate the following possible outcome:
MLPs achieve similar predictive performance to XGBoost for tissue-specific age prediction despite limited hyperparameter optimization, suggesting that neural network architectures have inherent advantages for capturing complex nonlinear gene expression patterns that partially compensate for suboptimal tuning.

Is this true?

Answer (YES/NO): NO